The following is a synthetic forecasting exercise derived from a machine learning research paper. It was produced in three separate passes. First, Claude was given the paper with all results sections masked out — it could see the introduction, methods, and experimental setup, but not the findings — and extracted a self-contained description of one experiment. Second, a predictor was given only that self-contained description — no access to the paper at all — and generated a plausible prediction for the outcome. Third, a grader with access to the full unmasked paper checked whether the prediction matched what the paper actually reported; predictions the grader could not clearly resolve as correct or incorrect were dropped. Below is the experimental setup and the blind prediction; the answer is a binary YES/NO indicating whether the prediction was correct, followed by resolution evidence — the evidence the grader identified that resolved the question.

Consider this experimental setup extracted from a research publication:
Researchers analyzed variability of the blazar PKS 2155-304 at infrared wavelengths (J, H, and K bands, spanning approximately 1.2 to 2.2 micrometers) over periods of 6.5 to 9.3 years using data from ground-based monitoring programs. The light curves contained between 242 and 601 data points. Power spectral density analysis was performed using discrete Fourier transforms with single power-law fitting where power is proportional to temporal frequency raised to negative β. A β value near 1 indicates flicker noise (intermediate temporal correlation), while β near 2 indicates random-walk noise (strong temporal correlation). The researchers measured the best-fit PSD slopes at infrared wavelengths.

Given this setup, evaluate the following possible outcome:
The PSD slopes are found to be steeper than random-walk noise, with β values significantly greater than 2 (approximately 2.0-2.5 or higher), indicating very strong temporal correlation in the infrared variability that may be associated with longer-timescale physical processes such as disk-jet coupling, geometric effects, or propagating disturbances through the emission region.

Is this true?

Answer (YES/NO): NO